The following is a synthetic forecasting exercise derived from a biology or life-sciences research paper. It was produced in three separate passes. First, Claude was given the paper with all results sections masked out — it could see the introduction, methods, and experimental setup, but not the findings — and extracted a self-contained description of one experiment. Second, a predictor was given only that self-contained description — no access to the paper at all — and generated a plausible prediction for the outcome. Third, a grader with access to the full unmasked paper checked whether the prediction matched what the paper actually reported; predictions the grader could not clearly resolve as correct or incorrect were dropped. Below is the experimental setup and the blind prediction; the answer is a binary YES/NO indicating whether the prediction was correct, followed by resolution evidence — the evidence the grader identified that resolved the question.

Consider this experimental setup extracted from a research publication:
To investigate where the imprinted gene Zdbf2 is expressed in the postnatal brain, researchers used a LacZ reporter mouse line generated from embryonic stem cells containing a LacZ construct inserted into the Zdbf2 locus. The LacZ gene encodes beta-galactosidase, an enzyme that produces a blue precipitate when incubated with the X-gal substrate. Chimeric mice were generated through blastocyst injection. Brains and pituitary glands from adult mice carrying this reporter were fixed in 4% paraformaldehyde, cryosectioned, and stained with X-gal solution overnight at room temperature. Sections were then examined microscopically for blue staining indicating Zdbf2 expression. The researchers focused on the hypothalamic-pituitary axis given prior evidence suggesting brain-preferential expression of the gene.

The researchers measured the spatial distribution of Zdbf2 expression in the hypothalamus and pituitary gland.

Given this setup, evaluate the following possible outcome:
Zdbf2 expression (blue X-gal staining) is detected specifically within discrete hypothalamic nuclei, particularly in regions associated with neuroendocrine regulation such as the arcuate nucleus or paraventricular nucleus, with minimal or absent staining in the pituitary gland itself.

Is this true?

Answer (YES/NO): NO